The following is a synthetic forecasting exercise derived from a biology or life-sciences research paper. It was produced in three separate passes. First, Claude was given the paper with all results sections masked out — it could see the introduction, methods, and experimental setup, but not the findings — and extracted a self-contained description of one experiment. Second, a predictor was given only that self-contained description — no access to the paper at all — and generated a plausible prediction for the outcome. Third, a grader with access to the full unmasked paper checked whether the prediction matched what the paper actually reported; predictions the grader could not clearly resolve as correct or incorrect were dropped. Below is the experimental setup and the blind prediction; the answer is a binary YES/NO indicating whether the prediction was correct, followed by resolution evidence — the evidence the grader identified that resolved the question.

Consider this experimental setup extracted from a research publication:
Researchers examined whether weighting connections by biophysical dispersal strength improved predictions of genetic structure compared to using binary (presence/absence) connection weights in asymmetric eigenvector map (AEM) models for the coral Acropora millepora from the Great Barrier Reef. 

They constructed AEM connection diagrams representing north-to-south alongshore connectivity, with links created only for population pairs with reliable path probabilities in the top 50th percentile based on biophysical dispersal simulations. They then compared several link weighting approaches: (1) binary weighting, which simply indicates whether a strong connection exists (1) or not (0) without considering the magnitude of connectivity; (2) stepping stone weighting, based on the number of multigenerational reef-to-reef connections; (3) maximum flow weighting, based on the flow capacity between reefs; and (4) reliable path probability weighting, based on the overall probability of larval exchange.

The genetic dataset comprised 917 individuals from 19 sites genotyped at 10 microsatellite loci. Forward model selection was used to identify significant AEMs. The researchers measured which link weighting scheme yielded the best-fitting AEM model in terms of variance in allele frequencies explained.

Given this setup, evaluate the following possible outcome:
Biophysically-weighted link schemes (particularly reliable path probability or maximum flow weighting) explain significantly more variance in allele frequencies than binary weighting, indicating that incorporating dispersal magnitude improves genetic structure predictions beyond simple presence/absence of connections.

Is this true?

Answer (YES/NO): NO